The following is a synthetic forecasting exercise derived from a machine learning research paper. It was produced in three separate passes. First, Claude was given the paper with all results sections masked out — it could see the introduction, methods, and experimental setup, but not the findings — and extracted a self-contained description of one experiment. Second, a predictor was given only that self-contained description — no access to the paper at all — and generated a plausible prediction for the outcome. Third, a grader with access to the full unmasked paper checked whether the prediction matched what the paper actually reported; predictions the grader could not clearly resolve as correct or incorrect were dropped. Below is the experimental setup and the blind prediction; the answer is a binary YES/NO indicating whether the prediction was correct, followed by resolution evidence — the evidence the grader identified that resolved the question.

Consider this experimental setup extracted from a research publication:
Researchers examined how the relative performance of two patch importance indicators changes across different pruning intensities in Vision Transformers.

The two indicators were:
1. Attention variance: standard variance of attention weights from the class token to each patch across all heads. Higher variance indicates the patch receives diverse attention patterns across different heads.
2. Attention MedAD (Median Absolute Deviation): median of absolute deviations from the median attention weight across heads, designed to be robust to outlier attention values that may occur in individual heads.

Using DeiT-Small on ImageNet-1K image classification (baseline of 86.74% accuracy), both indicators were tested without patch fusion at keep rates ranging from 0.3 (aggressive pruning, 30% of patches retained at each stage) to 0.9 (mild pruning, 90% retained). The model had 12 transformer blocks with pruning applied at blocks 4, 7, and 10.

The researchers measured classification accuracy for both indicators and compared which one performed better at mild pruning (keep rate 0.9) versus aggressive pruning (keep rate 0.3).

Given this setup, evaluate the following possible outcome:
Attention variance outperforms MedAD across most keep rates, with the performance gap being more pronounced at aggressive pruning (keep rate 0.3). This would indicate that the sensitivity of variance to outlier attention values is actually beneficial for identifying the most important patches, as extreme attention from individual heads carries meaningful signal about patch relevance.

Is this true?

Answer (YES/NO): NO